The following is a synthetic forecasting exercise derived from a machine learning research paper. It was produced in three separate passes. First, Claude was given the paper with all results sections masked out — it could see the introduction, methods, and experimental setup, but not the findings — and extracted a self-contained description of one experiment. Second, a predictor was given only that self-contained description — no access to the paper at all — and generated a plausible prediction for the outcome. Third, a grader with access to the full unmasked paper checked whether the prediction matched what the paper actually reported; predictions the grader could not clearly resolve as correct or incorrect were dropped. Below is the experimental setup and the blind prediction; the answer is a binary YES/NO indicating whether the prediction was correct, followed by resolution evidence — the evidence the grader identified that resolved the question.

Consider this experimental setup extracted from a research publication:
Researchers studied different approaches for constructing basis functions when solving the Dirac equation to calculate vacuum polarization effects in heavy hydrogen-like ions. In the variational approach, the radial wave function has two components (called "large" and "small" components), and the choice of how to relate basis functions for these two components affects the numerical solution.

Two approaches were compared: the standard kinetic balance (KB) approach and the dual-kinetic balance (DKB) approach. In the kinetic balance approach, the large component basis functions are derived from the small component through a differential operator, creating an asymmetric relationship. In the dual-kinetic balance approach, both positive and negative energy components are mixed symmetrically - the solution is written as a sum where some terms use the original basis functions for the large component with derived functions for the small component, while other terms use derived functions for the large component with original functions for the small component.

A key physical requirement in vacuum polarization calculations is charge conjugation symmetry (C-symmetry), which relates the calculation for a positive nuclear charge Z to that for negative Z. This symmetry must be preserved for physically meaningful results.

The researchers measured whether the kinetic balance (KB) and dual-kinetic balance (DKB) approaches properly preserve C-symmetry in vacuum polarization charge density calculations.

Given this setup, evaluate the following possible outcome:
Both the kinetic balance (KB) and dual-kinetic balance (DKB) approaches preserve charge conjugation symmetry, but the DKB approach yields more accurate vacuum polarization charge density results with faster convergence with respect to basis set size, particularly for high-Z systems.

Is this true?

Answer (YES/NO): NO